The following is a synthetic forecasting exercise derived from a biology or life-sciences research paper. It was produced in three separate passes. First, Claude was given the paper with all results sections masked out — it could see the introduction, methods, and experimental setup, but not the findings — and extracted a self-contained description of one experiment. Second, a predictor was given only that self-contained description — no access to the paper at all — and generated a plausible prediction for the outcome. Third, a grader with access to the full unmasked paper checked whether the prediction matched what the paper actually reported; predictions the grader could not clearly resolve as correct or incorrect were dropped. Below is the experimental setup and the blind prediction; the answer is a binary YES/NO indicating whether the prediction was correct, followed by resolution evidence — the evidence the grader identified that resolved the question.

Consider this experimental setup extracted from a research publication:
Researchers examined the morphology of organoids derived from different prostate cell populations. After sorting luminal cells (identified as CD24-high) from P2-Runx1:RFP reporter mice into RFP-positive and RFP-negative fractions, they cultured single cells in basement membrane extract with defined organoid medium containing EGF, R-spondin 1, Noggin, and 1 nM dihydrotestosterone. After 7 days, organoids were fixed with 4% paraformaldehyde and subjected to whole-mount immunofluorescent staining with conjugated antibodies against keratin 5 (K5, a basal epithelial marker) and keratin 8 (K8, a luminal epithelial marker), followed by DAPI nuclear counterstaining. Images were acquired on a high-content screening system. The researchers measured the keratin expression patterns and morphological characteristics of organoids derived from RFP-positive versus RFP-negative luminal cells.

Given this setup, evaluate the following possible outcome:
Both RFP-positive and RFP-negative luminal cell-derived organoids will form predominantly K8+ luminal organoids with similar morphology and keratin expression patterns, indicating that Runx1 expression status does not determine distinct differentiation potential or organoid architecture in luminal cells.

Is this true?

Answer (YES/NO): NO